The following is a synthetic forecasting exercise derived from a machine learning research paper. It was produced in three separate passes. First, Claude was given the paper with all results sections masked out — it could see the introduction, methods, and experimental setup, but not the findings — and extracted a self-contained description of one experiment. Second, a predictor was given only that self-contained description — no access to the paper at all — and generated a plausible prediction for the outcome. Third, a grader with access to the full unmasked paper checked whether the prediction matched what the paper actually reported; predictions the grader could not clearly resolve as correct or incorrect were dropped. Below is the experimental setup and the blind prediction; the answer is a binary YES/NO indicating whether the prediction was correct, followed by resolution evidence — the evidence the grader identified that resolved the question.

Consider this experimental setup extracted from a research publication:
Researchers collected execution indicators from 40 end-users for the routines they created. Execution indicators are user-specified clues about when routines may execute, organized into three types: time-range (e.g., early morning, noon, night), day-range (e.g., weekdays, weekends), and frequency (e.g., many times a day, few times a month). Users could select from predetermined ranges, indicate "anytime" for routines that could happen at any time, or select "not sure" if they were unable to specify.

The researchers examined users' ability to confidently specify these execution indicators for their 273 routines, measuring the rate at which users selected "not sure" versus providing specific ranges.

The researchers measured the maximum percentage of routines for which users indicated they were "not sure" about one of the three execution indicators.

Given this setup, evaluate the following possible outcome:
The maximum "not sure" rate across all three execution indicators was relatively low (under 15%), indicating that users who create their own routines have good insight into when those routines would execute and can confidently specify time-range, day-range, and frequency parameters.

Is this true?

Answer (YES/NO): YES